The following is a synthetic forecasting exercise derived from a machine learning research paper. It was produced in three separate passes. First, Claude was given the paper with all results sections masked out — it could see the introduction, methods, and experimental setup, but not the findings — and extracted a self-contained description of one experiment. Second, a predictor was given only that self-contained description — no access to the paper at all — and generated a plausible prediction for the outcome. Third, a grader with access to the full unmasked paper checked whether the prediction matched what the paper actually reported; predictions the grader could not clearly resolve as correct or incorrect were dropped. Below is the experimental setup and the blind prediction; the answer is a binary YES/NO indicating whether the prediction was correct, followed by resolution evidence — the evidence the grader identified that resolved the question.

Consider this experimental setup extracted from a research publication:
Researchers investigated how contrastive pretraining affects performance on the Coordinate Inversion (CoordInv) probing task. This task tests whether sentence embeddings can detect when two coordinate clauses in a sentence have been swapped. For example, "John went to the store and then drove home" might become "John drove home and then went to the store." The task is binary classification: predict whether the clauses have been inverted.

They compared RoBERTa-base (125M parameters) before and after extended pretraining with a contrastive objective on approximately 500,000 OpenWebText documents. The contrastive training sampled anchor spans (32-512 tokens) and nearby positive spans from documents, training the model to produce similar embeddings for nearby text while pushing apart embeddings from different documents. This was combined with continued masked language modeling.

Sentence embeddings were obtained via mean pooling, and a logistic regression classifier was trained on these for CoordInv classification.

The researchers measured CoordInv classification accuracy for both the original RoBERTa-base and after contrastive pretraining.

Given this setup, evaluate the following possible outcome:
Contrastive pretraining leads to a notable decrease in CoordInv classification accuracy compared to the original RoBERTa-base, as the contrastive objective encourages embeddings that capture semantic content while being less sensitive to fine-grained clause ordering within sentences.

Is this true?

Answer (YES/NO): YES